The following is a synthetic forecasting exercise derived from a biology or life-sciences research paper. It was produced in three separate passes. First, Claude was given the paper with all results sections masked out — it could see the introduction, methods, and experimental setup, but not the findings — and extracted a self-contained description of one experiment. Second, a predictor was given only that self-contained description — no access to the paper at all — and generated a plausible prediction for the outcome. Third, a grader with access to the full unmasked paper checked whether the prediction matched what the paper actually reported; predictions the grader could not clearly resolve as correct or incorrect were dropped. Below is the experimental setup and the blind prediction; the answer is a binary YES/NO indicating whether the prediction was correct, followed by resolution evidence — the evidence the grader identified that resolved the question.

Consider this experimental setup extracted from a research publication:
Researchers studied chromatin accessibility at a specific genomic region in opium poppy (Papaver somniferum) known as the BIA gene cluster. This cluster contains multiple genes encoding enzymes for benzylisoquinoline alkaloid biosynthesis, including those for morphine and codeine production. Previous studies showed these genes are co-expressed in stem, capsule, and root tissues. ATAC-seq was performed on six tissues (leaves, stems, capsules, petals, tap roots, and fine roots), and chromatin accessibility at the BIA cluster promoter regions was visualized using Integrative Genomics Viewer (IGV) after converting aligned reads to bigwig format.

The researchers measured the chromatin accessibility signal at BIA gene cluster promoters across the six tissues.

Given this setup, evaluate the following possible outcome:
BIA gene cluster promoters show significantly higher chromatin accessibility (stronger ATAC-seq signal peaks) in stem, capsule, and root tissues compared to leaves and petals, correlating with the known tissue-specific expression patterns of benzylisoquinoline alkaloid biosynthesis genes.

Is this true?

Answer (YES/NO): YES